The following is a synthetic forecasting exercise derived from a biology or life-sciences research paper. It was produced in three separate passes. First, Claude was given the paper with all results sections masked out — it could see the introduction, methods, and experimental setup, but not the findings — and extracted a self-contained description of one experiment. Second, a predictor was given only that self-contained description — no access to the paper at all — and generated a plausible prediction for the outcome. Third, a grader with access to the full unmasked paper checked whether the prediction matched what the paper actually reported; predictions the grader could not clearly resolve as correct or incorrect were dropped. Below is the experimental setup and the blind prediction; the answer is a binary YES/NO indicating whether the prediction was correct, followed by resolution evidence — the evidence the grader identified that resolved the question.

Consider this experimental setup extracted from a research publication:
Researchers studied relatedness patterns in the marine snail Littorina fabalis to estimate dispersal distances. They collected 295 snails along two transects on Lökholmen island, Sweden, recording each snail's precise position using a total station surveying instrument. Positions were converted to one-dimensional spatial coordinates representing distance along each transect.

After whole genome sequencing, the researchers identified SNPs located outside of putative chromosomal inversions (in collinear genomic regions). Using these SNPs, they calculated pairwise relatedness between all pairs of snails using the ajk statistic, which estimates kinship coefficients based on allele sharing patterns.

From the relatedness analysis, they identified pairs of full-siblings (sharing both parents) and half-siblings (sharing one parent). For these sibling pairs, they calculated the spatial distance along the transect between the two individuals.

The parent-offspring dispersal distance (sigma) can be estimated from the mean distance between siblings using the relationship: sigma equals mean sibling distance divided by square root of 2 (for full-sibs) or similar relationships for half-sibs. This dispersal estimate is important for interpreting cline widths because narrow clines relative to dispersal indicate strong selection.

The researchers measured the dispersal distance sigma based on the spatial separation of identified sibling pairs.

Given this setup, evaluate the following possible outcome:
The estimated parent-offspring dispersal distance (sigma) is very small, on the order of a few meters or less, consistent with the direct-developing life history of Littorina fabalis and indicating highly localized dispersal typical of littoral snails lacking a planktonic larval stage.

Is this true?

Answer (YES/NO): NO